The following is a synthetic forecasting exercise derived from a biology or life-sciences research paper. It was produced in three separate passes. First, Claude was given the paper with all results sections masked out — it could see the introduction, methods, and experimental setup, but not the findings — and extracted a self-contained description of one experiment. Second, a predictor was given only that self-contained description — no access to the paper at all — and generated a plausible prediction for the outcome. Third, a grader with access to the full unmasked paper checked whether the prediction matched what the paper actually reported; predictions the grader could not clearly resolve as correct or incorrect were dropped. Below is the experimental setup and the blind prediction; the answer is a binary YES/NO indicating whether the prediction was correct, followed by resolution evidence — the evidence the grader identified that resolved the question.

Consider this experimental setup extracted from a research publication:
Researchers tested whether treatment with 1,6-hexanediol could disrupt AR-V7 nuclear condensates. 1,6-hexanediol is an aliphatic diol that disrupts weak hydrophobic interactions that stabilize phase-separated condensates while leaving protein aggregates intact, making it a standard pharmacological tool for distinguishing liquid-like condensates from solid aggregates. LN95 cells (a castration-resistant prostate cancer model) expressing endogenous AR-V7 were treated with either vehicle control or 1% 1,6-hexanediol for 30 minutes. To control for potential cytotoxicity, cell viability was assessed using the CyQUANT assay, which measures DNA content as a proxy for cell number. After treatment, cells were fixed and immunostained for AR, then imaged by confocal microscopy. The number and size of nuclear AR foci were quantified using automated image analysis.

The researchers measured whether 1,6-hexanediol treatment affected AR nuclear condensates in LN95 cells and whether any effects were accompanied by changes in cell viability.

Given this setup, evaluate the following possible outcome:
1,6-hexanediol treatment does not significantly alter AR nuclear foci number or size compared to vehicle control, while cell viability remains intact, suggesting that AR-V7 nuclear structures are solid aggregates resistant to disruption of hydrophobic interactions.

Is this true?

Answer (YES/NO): NO